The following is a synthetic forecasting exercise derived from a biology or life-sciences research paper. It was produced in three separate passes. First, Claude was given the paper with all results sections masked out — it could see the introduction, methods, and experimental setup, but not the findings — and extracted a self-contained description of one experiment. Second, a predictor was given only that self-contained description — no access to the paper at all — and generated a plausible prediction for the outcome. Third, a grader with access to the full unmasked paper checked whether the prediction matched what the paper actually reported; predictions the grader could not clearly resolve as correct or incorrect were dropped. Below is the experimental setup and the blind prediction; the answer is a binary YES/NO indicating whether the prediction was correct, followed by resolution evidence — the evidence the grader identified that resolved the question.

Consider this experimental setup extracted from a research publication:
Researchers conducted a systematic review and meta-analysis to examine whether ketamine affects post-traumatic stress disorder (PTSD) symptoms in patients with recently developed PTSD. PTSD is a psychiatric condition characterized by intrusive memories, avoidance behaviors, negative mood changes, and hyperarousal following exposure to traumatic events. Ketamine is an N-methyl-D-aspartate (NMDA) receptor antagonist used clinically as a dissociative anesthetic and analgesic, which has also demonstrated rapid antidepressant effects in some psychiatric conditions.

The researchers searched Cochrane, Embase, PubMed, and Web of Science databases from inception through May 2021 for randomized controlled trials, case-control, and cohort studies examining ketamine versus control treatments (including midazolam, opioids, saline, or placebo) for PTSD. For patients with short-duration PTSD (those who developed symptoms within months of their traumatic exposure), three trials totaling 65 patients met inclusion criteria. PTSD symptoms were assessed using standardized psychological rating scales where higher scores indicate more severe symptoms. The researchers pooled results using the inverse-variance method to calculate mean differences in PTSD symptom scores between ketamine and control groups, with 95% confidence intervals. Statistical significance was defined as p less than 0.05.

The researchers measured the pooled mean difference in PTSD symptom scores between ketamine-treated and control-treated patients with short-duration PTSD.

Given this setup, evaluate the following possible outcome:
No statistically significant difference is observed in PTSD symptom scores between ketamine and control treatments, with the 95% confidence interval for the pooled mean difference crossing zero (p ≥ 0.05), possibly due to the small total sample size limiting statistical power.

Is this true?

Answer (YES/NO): NO